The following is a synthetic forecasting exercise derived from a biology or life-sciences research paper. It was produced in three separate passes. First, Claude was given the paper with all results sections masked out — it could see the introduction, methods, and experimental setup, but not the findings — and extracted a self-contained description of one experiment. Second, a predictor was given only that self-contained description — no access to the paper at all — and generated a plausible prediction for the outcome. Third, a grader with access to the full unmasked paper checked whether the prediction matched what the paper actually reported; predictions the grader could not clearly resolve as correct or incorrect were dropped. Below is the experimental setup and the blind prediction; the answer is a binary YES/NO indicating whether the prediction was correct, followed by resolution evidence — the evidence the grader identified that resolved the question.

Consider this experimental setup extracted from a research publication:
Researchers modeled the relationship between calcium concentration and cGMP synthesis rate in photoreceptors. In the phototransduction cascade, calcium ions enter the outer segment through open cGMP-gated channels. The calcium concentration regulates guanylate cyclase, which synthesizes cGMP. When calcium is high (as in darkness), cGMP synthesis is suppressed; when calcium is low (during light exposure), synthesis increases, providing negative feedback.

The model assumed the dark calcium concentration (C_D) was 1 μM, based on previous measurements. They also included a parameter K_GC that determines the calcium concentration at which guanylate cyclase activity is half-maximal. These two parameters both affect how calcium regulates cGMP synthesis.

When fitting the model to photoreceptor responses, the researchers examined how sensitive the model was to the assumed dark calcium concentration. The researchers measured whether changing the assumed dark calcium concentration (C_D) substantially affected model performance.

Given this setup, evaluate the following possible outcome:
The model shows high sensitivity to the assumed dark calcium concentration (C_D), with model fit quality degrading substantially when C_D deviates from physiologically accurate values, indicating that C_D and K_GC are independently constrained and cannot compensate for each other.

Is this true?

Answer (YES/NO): NO